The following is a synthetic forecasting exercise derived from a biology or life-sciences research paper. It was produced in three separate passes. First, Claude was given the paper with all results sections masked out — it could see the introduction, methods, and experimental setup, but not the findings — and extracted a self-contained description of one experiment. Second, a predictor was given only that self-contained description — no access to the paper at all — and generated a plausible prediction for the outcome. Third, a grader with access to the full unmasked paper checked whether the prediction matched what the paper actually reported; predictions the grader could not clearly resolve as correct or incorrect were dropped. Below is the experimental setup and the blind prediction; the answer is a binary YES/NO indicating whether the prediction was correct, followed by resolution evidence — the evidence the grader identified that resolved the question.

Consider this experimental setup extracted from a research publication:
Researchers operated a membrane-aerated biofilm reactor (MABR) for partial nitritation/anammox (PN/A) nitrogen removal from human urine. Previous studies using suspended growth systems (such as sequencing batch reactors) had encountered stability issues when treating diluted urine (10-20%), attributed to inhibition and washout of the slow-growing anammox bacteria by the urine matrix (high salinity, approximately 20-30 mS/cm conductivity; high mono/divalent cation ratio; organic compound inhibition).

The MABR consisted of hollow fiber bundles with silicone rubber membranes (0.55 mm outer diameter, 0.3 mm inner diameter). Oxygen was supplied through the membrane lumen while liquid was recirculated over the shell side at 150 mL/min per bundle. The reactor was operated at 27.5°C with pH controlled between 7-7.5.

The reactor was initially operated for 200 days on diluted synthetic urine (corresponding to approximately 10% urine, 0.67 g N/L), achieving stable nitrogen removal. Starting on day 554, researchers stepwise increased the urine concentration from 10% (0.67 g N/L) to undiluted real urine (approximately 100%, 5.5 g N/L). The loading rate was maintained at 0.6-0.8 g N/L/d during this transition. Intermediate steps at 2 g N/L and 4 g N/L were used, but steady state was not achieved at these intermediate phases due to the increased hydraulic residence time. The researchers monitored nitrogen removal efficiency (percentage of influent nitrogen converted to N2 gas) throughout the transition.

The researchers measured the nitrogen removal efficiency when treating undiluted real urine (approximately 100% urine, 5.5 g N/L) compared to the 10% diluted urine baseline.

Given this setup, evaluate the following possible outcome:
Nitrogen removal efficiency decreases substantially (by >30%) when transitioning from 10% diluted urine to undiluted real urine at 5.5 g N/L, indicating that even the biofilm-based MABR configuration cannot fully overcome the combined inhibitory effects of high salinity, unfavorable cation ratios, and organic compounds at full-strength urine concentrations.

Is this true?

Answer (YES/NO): NO